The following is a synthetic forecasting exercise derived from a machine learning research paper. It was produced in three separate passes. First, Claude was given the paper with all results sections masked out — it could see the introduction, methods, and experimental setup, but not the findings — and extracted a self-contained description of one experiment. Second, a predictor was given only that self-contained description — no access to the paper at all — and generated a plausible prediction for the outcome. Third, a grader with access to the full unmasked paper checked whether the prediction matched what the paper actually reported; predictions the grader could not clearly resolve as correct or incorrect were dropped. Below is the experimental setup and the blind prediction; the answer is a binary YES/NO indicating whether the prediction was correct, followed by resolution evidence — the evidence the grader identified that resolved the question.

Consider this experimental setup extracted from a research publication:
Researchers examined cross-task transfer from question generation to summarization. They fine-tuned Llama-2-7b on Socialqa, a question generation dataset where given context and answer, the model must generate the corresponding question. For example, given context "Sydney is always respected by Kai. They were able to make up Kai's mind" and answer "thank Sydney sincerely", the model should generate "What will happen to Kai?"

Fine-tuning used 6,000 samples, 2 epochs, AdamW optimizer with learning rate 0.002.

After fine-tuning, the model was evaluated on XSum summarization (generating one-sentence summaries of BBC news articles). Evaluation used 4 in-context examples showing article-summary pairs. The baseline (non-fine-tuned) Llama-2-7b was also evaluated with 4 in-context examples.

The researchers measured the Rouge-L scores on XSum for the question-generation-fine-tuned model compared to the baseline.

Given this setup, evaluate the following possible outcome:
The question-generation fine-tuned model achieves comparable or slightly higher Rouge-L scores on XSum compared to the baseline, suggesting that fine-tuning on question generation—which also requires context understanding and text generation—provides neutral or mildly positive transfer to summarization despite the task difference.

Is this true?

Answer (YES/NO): NO